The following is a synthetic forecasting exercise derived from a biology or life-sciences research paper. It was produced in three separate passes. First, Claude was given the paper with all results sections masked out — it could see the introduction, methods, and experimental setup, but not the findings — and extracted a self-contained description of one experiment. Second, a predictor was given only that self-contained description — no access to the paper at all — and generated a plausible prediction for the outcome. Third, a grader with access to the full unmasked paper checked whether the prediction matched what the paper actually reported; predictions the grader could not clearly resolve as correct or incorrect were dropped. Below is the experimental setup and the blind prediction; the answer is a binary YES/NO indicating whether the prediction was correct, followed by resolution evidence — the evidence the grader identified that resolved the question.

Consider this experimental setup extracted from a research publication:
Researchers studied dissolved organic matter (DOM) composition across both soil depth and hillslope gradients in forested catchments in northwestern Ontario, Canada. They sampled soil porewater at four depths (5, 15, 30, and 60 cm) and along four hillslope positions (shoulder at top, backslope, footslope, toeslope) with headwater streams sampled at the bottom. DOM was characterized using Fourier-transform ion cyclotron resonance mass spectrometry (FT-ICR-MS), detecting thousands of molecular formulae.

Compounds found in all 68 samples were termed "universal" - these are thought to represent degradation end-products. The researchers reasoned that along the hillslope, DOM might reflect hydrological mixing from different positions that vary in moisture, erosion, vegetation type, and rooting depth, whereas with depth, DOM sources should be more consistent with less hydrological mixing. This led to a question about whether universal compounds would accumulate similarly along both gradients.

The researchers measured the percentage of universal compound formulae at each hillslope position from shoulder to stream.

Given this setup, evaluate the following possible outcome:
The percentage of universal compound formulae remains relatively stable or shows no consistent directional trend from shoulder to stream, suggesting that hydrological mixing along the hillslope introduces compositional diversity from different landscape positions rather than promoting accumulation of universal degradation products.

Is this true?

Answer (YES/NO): YES